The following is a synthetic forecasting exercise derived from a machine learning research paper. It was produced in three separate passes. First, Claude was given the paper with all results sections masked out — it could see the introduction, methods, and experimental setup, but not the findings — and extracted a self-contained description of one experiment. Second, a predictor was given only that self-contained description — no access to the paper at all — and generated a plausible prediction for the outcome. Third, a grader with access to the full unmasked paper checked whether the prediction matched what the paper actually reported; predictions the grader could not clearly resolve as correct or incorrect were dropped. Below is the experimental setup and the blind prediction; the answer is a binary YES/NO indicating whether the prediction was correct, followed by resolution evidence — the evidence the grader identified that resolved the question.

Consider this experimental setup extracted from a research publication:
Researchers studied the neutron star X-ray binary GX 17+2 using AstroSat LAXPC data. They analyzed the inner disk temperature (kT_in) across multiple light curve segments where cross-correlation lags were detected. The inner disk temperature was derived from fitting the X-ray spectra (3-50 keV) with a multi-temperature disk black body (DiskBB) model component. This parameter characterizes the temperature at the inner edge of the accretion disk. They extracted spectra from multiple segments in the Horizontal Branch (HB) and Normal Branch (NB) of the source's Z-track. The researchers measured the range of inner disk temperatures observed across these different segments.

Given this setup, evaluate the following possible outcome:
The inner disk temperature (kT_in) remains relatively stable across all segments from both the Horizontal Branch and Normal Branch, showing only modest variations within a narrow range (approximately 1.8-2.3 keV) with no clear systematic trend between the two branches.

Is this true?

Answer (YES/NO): NO